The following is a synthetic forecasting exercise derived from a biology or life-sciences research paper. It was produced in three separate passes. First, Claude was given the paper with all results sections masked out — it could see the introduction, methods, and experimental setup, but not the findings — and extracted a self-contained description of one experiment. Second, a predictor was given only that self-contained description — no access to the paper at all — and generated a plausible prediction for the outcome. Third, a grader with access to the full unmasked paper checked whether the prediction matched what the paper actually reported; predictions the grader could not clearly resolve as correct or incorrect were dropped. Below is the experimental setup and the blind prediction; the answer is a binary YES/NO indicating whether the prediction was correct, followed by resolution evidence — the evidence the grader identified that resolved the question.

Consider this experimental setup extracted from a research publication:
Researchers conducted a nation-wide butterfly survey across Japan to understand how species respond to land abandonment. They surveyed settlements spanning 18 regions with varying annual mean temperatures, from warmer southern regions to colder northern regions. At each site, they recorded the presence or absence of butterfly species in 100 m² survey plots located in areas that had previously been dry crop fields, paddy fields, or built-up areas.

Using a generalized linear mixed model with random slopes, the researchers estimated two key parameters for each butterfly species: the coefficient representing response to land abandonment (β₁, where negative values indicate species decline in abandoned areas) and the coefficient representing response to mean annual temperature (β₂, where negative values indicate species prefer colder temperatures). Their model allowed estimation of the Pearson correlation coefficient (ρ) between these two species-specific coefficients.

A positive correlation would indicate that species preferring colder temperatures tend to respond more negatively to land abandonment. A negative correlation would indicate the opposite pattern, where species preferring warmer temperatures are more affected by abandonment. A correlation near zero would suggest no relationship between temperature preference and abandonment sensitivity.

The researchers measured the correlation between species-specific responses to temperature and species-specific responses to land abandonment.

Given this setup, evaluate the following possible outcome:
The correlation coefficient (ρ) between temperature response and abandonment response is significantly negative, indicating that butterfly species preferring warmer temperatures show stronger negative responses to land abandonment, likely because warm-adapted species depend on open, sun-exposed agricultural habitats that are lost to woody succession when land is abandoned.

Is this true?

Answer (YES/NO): NO